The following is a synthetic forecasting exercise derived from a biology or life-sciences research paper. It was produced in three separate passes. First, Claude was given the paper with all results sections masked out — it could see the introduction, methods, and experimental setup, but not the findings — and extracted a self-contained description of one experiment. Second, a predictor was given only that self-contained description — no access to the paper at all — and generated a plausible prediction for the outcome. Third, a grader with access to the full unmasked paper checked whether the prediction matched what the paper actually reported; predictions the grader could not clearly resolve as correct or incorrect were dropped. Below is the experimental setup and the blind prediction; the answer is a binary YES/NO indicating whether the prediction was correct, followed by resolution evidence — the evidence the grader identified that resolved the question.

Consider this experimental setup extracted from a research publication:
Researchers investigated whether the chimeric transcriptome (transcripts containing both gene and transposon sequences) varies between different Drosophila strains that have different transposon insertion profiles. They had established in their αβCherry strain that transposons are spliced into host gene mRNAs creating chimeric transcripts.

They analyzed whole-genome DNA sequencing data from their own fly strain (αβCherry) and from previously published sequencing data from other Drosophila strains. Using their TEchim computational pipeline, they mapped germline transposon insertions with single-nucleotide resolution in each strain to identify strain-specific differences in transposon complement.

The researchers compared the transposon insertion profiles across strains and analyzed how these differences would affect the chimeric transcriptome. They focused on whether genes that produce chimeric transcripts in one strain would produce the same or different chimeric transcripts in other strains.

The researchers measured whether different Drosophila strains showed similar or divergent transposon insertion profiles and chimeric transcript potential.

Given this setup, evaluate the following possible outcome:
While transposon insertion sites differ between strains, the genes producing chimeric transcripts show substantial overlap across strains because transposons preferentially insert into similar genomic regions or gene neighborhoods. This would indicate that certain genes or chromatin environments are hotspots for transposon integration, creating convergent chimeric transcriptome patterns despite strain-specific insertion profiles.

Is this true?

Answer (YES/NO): NO